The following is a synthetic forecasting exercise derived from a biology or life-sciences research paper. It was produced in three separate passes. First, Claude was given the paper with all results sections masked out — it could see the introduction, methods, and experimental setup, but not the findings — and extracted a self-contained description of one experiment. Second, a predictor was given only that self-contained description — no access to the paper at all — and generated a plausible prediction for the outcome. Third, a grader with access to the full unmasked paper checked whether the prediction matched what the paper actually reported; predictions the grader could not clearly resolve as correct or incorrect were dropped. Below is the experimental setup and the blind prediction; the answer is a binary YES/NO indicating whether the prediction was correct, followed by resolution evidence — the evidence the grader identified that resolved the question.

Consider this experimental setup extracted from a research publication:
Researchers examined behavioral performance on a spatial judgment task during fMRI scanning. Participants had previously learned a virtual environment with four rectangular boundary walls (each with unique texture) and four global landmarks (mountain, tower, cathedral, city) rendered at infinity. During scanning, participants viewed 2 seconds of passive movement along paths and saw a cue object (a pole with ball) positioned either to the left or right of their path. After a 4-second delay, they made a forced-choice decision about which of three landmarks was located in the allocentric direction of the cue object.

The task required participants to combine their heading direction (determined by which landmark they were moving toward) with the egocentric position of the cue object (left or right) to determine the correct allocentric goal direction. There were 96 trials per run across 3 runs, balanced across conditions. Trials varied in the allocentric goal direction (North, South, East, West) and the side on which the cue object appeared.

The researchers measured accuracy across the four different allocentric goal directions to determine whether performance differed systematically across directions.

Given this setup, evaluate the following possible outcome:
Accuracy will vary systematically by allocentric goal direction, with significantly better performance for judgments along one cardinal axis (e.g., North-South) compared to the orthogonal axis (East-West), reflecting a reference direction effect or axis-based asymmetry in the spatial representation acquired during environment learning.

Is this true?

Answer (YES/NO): NO